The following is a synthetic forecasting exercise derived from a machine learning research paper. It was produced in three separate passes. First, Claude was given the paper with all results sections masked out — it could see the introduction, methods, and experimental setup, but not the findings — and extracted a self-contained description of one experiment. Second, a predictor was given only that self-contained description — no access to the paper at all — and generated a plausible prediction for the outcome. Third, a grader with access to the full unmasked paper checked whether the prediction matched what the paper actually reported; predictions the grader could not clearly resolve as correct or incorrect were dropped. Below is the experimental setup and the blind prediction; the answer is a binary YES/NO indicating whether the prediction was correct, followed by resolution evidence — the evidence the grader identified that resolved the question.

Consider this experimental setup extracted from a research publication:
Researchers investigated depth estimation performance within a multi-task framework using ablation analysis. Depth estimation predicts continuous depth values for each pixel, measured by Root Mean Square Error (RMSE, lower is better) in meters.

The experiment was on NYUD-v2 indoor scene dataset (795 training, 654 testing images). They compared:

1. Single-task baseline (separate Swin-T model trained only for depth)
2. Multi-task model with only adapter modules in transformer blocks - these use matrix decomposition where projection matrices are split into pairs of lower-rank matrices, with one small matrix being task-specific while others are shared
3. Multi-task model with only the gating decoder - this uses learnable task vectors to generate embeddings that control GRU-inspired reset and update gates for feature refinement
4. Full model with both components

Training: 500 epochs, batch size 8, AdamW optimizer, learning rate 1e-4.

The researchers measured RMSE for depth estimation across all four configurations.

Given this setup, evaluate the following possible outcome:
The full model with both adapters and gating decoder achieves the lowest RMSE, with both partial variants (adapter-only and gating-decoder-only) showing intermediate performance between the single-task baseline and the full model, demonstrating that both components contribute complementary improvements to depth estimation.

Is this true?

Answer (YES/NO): NO